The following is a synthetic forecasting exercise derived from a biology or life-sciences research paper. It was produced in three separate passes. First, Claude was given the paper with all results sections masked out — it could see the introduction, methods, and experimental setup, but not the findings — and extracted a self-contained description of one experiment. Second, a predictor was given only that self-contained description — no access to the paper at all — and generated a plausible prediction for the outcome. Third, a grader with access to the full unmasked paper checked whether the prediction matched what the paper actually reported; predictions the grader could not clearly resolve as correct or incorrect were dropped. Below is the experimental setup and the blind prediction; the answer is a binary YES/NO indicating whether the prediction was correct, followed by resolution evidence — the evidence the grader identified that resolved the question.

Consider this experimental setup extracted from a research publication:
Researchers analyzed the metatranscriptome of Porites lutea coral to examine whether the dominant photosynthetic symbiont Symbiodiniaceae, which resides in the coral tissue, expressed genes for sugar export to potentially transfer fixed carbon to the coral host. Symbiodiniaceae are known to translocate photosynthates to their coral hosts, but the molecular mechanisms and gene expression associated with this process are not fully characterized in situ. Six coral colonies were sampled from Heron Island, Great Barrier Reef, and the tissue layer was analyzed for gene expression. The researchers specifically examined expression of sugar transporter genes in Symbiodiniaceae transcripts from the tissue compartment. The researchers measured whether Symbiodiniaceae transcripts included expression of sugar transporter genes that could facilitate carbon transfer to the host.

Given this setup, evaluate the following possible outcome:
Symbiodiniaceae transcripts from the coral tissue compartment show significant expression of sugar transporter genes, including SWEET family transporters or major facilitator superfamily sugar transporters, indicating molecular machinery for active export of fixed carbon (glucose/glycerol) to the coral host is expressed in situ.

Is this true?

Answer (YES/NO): YES